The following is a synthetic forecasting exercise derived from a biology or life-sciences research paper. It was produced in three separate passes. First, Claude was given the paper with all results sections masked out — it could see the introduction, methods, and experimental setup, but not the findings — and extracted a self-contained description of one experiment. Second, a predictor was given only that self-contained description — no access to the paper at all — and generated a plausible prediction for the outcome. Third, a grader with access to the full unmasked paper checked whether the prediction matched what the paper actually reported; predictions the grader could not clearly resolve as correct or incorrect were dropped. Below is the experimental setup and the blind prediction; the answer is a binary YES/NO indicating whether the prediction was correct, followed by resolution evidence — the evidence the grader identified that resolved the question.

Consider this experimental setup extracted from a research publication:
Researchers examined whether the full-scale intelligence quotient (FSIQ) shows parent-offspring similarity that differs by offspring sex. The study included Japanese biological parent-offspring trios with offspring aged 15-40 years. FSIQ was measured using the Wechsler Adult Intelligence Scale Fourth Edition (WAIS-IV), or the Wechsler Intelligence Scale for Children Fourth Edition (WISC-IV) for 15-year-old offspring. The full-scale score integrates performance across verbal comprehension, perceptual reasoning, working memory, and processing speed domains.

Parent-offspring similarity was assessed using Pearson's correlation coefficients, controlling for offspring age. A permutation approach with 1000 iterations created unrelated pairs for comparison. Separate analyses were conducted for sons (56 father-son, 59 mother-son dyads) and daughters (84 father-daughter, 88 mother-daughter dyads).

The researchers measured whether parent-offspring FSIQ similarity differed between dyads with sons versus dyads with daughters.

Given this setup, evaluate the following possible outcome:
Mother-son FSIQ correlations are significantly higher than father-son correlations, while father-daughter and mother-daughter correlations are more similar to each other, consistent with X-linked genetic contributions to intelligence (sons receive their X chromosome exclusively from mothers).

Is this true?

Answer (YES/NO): NO